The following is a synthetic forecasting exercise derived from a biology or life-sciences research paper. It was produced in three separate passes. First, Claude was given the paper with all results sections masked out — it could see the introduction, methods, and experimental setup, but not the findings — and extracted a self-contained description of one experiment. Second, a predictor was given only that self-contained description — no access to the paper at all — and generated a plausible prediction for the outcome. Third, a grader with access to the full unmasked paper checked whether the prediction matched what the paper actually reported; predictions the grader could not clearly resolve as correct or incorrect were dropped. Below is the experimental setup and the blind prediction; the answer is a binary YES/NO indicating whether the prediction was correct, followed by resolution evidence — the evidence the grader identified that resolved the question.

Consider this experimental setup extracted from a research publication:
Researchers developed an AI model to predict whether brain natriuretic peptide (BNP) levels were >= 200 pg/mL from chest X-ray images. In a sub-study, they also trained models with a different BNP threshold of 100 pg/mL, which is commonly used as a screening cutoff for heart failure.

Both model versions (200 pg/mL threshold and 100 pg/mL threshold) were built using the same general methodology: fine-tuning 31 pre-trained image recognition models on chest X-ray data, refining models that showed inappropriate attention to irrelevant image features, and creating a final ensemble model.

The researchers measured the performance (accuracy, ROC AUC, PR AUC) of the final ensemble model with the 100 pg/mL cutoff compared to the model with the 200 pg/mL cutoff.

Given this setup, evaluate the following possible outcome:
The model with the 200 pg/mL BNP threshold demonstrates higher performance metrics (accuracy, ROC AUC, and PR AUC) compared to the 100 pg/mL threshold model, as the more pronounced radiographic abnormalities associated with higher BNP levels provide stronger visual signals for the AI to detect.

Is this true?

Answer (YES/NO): NO